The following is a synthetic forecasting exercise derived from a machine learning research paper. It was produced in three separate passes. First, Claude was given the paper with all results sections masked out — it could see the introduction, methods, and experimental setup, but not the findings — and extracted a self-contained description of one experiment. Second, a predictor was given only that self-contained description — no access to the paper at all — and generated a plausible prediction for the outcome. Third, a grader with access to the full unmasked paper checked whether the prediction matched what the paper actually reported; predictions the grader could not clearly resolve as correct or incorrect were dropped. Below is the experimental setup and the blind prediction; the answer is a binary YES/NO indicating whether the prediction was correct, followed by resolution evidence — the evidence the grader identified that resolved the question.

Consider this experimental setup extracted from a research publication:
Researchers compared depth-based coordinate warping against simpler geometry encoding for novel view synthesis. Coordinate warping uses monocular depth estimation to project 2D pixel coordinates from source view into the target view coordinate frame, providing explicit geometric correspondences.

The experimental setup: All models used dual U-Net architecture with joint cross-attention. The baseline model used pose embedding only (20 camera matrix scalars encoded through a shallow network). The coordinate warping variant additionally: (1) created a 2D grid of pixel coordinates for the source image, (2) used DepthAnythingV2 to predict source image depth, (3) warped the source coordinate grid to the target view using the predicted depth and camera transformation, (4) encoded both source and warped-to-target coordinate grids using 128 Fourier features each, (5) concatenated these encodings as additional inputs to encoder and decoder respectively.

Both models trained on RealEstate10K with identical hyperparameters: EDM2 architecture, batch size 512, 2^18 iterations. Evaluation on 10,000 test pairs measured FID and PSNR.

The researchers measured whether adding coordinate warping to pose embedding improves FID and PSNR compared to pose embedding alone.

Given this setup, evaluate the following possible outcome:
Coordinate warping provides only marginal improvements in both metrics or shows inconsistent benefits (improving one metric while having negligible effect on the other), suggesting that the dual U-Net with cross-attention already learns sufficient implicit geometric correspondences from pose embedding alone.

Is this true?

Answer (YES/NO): NO